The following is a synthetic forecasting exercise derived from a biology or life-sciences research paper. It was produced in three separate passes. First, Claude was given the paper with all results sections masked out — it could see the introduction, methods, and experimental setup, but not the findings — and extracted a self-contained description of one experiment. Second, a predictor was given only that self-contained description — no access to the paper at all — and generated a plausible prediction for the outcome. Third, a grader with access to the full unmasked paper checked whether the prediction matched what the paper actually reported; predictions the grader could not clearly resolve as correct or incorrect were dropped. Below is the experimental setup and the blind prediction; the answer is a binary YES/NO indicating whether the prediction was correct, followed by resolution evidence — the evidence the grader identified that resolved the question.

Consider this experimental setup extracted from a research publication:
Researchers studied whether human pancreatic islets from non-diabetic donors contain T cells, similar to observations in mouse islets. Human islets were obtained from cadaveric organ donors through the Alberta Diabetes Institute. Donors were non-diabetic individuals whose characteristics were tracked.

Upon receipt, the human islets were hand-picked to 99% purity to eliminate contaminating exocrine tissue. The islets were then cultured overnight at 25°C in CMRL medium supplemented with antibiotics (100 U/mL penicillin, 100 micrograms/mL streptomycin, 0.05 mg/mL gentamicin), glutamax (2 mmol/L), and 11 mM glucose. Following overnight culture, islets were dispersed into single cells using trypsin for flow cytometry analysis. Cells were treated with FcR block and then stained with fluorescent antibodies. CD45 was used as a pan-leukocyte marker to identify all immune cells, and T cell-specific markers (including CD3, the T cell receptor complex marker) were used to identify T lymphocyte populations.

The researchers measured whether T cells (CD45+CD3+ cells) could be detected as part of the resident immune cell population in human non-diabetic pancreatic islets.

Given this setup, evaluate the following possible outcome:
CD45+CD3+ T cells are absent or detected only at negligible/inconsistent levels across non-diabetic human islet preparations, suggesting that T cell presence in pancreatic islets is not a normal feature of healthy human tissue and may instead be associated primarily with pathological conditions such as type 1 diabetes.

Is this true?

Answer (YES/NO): NO